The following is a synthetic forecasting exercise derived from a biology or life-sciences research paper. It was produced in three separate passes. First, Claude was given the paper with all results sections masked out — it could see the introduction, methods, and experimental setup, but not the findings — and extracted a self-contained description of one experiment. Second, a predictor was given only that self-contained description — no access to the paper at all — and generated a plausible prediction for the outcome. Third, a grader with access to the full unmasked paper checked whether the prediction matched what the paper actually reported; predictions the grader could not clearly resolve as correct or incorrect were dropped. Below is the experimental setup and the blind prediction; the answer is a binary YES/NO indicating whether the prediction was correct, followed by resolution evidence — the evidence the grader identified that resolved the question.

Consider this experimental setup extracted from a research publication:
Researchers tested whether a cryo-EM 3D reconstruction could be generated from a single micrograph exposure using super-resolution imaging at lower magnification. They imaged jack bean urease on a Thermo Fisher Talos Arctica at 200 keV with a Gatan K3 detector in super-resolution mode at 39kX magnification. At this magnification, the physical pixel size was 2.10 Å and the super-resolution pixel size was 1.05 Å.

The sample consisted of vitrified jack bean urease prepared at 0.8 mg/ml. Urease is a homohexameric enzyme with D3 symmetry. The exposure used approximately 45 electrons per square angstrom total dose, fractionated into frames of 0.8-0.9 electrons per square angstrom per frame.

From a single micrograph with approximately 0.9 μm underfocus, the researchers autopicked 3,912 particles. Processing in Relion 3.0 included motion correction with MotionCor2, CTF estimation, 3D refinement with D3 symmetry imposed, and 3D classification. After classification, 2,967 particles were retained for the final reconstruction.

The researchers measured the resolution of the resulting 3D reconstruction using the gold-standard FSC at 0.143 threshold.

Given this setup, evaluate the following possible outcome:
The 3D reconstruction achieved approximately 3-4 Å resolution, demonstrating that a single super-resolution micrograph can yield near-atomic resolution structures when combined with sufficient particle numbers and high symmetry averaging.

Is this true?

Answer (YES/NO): YES